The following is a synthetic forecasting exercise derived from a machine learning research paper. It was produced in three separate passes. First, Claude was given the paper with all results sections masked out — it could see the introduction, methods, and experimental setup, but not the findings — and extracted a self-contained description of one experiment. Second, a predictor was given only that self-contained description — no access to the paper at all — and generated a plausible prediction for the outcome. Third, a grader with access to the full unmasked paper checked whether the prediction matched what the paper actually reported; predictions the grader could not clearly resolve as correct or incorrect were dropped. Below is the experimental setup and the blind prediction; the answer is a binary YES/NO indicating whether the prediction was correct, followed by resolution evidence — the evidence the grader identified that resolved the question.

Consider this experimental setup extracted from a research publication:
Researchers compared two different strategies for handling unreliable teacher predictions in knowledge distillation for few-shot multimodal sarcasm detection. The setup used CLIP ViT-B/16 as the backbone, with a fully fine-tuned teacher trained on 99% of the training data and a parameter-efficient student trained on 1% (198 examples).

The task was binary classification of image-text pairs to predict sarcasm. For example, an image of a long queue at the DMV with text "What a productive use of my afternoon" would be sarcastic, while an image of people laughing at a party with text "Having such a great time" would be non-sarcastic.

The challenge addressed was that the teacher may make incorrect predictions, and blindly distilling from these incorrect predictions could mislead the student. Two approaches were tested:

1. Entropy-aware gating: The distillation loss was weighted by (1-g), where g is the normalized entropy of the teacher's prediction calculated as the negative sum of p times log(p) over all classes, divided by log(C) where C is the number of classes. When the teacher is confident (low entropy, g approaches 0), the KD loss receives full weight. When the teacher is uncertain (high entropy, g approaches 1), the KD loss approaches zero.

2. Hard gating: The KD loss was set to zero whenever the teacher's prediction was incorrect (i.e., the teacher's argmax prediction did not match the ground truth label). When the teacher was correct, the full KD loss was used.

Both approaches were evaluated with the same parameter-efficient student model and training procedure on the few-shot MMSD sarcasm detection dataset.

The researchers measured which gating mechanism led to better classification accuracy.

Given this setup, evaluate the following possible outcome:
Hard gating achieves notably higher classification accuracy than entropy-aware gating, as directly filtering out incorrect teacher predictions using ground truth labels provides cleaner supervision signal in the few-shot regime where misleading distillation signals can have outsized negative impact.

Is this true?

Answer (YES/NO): NO